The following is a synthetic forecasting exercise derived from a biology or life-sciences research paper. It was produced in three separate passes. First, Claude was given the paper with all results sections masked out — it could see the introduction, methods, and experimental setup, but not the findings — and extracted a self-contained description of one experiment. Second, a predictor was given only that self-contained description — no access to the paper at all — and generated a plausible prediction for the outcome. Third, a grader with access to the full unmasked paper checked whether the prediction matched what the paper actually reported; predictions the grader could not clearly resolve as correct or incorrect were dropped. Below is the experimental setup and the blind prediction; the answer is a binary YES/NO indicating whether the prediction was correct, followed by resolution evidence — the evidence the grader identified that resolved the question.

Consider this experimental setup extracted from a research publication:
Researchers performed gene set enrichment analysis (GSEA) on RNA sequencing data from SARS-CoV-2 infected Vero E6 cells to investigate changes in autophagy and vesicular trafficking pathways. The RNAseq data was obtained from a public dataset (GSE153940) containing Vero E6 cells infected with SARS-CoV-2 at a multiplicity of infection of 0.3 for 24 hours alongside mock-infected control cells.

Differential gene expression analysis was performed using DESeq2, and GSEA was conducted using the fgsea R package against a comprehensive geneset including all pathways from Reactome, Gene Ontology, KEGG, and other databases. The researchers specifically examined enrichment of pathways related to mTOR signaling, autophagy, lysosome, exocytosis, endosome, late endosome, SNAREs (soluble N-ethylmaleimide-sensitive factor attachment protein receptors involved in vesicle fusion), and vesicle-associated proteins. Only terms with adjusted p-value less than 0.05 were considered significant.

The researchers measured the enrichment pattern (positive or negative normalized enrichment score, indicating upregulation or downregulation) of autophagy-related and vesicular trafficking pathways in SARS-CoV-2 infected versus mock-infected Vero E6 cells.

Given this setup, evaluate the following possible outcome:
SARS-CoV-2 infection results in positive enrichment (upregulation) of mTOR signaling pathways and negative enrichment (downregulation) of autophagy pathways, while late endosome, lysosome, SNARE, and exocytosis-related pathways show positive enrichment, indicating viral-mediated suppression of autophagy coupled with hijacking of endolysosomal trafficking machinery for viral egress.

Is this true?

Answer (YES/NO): NO